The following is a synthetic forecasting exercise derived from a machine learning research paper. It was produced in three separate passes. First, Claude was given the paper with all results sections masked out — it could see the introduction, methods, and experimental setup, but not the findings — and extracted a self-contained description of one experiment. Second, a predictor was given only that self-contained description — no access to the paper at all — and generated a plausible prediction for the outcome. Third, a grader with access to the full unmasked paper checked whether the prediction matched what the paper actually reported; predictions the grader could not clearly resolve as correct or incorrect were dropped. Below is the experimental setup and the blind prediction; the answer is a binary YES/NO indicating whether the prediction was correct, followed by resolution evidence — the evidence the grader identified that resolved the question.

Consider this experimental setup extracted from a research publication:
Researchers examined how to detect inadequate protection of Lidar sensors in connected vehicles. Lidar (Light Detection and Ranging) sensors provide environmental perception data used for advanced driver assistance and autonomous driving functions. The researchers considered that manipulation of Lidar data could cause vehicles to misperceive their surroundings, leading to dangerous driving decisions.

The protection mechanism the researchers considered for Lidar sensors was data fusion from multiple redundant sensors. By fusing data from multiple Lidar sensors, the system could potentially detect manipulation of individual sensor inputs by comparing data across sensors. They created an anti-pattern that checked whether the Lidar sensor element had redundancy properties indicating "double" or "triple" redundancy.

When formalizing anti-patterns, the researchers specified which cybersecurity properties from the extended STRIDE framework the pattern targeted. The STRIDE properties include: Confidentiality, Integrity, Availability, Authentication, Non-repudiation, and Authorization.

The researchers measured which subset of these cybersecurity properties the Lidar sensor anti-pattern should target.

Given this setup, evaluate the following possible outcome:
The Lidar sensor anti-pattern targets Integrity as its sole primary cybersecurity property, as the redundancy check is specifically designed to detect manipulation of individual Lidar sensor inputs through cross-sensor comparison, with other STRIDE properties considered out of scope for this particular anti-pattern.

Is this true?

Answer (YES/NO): YES